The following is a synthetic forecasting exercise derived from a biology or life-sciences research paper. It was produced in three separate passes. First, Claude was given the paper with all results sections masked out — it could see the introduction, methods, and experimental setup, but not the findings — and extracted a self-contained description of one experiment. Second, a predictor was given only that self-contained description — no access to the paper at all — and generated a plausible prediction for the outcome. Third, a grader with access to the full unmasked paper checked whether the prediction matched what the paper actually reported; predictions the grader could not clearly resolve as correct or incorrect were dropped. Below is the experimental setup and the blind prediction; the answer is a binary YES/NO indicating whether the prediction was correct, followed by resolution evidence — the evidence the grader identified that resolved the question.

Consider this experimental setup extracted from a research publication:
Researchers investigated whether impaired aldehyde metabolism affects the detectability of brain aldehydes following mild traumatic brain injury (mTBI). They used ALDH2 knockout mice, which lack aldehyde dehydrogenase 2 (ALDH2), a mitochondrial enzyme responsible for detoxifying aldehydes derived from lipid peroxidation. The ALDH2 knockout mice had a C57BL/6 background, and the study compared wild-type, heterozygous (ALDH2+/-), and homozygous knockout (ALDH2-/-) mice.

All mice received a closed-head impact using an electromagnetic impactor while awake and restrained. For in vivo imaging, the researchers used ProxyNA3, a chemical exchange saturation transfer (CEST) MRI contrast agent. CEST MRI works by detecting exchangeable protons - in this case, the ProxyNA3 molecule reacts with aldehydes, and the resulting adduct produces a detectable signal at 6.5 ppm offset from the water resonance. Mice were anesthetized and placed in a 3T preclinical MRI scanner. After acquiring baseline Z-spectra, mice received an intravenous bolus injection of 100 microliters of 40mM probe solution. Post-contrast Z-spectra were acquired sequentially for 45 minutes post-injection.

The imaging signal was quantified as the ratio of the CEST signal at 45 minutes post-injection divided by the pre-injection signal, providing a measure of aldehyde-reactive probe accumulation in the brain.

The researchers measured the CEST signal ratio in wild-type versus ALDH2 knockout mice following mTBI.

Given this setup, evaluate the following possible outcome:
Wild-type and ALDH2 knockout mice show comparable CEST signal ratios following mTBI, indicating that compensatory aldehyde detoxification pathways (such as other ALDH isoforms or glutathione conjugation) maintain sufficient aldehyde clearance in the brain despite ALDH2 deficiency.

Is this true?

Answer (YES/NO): NO